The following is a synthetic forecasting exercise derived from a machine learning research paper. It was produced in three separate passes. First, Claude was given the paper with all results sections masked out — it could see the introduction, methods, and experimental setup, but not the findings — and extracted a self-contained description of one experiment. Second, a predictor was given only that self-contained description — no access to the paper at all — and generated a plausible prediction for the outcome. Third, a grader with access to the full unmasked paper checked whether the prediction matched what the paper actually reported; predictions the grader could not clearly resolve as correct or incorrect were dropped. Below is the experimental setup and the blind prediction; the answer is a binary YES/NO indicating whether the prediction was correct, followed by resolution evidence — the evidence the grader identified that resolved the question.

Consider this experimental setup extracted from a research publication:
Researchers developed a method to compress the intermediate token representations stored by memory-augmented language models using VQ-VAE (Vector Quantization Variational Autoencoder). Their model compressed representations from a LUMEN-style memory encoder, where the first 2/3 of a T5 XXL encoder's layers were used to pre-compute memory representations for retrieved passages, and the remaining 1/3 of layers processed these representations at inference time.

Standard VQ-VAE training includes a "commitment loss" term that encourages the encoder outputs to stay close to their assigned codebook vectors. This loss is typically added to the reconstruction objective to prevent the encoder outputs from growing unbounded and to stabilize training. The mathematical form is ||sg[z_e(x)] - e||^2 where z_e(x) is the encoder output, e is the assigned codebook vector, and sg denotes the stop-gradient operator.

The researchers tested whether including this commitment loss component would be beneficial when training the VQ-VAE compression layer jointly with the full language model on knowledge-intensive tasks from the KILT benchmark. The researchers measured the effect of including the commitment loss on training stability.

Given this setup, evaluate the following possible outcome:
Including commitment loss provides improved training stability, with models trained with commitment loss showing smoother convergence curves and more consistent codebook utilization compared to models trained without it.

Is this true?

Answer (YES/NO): NO